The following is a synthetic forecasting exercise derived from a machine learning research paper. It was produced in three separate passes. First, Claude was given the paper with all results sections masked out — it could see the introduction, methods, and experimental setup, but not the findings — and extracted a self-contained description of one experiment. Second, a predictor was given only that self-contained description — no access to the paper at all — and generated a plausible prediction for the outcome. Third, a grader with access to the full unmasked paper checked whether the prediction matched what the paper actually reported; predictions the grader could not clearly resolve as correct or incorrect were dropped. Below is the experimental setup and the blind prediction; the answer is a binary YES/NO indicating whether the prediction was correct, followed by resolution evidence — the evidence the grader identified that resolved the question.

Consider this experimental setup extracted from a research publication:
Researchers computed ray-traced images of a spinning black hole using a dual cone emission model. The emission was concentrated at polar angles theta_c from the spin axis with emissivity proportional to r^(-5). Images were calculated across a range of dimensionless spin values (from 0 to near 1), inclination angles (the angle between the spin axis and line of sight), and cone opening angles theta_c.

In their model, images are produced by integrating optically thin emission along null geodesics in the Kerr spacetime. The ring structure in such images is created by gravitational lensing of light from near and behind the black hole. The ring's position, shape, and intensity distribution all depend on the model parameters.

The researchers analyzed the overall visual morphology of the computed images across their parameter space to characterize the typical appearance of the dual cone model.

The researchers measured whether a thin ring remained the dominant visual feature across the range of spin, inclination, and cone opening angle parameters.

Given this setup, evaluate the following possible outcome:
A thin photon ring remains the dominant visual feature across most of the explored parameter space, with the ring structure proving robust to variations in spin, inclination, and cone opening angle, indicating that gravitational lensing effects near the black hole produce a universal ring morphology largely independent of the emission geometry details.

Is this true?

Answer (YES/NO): NO